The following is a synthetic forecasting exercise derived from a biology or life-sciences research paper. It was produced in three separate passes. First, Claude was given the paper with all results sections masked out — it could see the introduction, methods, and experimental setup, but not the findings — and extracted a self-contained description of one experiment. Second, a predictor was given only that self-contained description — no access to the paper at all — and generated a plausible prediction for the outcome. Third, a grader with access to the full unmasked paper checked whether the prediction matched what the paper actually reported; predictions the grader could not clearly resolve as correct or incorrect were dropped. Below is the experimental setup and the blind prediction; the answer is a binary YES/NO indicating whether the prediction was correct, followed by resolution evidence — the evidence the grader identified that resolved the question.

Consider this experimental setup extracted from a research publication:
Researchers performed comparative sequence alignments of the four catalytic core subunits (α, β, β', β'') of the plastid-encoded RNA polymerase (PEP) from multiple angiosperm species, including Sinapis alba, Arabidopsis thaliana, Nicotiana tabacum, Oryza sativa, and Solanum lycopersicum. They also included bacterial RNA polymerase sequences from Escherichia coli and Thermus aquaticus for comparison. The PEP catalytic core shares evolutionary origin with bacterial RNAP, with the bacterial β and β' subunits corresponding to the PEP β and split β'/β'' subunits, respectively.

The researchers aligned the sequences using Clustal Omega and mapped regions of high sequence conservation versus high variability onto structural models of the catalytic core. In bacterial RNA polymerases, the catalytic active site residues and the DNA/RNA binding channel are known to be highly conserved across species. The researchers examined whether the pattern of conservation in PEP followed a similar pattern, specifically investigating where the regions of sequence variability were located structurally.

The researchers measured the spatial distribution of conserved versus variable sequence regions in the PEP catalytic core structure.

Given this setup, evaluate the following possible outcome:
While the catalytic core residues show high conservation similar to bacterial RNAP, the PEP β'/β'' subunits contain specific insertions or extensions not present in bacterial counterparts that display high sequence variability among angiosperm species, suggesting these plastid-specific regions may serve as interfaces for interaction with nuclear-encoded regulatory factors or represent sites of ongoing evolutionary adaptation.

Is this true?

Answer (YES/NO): NO